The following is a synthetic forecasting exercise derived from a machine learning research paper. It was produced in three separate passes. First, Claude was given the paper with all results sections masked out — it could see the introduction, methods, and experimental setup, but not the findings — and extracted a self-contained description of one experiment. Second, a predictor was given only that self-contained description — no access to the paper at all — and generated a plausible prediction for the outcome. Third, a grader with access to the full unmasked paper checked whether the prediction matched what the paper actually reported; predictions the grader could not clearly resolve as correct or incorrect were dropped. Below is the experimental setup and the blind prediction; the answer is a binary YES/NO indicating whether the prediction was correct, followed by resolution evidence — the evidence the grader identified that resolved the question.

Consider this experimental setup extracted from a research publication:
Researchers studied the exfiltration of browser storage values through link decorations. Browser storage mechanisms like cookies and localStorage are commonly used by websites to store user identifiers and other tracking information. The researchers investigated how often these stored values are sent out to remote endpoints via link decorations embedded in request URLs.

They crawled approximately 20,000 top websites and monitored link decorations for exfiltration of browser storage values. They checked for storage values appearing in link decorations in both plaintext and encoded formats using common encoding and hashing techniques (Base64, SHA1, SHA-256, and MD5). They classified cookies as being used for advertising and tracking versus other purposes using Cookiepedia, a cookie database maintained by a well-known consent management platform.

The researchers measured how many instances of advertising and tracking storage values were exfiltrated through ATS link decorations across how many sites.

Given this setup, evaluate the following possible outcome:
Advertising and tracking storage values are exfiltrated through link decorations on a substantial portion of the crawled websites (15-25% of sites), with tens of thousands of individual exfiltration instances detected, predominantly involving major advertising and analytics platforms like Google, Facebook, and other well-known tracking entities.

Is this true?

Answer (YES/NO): NO